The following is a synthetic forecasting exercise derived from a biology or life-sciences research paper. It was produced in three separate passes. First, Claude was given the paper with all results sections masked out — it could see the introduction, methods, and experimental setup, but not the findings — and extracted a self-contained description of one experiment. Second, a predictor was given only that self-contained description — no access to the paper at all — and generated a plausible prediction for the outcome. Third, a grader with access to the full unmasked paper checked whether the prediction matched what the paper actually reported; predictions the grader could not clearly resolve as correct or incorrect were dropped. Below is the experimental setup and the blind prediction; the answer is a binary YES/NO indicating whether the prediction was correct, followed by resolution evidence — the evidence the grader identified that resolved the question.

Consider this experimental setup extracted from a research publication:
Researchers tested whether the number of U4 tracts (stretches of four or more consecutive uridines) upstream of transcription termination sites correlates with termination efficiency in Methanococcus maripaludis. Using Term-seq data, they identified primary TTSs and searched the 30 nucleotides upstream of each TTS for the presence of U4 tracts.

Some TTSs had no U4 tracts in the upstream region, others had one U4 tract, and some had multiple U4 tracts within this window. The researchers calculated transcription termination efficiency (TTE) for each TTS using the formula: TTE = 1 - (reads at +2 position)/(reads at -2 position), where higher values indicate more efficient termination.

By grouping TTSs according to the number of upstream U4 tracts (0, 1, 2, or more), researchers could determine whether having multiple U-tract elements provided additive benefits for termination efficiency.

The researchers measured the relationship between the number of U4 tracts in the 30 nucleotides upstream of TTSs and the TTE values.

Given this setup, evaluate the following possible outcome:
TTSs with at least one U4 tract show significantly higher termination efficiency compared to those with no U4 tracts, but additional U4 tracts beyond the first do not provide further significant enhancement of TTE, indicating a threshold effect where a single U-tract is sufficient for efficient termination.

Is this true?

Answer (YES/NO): NO